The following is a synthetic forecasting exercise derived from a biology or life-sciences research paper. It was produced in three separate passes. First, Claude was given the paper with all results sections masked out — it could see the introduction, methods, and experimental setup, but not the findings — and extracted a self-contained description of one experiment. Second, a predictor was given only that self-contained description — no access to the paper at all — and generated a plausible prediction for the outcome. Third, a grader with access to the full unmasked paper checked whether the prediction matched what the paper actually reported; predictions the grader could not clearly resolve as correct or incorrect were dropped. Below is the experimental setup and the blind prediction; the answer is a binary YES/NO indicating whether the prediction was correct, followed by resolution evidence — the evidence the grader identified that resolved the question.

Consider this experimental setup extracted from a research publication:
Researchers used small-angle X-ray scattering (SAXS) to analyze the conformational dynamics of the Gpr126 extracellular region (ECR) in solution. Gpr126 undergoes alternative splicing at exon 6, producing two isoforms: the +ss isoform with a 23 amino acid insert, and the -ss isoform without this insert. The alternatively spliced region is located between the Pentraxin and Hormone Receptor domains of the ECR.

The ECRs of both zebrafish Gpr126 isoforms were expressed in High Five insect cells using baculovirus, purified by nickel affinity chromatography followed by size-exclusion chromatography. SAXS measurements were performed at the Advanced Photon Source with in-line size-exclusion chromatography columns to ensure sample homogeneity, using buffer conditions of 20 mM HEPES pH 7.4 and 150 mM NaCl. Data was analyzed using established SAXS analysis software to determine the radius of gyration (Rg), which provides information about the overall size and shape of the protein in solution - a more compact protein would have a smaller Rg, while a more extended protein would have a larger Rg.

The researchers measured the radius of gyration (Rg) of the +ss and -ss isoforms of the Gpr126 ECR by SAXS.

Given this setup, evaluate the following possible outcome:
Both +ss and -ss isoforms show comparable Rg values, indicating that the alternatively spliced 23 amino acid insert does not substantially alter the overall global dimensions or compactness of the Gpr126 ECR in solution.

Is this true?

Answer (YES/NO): NO